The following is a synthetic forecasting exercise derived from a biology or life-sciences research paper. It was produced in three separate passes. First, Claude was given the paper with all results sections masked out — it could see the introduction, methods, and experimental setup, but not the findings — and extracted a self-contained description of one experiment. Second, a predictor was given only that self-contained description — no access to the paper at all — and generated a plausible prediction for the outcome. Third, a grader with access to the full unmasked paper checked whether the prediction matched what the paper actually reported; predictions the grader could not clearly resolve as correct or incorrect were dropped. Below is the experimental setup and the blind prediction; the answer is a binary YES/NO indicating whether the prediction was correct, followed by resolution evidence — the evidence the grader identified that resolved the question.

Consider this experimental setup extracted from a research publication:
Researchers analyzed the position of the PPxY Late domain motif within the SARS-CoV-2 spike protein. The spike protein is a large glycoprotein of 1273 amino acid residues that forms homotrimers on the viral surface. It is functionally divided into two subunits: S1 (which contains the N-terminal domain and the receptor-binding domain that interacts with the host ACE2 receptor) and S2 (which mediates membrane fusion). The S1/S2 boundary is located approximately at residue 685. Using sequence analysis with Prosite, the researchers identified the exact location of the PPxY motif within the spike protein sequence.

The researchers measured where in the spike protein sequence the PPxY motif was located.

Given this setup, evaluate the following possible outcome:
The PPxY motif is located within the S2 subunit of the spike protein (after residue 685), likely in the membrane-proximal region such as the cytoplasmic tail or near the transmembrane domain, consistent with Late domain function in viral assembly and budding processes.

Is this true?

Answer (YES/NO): NO